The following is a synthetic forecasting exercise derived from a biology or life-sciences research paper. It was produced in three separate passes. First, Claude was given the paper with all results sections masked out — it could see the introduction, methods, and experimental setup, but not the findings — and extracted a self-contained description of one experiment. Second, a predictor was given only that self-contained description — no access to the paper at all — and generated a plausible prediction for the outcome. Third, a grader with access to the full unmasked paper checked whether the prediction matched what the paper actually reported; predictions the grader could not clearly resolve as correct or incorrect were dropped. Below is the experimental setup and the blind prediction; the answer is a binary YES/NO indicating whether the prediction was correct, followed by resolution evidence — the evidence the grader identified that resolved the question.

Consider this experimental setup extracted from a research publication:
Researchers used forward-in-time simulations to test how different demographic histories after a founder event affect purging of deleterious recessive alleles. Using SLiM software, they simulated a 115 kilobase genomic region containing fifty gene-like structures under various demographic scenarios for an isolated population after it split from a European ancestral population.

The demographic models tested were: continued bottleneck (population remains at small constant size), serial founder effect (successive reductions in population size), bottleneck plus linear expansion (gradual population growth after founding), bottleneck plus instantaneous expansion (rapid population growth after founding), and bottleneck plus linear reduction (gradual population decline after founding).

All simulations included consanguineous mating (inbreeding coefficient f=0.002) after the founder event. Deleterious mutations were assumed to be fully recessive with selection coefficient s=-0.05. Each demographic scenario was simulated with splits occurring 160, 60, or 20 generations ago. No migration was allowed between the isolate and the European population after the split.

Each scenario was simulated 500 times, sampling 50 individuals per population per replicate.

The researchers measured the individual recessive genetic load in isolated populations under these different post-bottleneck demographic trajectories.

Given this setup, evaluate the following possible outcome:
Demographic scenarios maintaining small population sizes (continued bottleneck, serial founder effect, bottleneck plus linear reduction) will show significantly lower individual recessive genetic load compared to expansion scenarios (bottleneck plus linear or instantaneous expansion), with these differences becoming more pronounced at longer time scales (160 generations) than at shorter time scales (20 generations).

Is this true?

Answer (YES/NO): NO